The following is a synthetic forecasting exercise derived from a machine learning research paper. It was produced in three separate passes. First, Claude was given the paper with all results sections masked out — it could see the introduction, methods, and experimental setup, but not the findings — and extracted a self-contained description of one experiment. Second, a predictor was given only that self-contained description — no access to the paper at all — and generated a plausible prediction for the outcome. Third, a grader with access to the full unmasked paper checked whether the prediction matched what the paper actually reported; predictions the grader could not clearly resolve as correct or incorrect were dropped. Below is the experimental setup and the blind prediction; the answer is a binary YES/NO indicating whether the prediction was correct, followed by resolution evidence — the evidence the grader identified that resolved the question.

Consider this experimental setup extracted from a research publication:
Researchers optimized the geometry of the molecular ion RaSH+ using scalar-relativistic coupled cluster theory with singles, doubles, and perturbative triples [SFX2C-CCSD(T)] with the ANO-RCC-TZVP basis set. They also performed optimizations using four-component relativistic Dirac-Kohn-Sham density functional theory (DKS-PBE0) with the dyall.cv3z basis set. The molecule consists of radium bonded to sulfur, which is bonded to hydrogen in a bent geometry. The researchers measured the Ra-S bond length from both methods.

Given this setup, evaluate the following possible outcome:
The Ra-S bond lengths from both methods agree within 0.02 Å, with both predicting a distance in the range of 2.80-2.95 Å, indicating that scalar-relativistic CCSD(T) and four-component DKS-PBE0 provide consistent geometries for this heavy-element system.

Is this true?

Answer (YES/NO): NO